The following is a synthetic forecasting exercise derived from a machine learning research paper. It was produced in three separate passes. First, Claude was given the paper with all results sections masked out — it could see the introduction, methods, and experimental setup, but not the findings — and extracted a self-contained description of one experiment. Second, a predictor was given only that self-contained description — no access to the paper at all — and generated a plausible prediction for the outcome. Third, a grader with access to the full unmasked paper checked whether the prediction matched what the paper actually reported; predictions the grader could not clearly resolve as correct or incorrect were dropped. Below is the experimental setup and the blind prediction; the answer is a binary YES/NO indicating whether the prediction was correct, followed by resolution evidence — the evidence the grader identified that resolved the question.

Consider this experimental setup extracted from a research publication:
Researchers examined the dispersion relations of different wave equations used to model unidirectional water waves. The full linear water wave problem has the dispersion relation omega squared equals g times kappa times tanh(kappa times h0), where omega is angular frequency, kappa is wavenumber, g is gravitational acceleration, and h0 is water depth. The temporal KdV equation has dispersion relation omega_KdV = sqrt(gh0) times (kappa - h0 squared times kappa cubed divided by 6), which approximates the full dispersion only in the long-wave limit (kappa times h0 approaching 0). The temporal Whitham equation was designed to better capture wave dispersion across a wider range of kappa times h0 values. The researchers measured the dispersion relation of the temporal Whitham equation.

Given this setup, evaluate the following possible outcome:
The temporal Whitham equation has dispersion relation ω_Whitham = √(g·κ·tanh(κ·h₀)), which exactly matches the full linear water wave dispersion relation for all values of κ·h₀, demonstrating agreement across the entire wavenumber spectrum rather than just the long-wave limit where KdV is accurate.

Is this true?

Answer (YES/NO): YES